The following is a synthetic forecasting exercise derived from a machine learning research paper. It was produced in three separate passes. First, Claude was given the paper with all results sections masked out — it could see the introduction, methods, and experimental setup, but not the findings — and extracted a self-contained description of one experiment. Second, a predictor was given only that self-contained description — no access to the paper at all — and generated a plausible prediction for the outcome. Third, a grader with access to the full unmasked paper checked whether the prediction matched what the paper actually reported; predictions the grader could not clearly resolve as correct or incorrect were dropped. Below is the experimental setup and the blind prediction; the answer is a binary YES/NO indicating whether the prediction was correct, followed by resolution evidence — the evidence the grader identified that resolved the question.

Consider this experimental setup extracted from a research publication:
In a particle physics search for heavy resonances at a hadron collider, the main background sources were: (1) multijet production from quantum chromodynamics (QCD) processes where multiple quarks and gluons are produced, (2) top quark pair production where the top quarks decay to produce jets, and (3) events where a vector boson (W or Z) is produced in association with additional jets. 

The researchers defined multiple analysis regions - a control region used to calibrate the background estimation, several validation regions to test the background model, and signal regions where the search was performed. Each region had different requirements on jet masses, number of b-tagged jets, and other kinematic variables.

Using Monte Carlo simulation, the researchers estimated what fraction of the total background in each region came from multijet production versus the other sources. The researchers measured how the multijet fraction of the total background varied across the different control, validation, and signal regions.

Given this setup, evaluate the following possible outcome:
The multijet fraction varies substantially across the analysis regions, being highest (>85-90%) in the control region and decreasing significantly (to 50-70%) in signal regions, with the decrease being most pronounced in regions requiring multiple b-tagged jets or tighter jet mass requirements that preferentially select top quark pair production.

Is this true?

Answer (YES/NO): NO